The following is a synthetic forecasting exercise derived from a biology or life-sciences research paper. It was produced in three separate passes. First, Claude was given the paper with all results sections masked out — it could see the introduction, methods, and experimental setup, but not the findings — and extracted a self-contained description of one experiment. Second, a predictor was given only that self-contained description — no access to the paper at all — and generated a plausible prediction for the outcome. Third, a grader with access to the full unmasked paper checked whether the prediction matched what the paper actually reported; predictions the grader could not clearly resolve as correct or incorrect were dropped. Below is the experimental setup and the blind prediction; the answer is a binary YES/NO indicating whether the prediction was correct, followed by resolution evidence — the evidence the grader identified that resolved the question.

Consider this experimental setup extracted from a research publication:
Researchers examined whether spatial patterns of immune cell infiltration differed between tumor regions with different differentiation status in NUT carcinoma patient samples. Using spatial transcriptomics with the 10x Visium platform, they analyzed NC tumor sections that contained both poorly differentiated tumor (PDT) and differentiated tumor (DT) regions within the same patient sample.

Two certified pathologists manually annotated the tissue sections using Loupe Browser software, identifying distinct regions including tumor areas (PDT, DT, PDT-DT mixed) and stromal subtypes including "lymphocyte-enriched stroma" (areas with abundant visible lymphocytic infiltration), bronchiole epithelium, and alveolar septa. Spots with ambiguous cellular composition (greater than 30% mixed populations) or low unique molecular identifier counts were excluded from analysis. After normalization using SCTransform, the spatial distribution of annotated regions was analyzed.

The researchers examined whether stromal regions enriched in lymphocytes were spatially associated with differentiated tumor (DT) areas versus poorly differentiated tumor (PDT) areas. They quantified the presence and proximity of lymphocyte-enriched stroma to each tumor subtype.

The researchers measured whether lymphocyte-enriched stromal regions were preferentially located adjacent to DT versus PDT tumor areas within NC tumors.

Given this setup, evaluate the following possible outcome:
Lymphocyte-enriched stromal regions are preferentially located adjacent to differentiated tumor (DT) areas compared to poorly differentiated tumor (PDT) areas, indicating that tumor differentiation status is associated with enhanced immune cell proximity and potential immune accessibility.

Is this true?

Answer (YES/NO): YES